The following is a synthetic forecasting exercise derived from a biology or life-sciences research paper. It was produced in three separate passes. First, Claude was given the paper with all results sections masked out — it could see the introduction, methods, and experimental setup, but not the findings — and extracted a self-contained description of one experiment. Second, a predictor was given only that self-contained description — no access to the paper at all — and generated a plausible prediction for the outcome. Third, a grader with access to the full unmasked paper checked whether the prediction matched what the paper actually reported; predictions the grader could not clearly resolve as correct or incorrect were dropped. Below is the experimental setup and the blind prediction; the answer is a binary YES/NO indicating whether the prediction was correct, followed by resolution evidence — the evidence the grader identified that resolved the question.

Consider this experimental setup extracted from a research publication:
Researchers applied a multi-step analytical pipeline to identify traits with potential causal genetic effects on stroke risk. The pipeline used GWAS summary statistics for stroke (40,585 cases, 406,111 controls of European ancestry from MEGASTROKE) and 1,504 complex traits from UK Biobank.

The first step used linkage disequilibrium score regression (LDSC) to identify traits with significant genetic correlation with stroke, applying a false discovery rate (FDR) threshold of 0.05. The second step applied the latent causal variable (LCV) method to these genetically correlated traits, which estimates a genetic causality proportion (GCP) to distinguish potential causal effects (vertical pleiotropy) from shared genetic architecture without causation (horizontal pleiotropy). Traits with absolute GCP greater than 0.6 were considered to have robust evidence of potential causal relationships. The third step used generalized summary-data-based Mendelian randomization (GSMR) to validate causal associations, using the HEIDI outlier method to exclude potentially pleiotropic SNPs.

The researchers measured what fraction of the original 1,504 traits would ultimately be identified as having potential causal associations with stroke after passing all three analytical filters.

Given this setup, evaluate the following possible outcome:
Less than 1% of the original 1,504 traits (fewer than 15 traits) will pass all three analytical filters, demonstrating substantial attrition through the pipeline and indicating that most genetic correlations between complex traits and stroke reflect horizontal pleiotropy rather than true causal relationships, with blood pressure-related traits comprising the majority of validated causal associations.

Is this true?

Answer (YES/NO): NO